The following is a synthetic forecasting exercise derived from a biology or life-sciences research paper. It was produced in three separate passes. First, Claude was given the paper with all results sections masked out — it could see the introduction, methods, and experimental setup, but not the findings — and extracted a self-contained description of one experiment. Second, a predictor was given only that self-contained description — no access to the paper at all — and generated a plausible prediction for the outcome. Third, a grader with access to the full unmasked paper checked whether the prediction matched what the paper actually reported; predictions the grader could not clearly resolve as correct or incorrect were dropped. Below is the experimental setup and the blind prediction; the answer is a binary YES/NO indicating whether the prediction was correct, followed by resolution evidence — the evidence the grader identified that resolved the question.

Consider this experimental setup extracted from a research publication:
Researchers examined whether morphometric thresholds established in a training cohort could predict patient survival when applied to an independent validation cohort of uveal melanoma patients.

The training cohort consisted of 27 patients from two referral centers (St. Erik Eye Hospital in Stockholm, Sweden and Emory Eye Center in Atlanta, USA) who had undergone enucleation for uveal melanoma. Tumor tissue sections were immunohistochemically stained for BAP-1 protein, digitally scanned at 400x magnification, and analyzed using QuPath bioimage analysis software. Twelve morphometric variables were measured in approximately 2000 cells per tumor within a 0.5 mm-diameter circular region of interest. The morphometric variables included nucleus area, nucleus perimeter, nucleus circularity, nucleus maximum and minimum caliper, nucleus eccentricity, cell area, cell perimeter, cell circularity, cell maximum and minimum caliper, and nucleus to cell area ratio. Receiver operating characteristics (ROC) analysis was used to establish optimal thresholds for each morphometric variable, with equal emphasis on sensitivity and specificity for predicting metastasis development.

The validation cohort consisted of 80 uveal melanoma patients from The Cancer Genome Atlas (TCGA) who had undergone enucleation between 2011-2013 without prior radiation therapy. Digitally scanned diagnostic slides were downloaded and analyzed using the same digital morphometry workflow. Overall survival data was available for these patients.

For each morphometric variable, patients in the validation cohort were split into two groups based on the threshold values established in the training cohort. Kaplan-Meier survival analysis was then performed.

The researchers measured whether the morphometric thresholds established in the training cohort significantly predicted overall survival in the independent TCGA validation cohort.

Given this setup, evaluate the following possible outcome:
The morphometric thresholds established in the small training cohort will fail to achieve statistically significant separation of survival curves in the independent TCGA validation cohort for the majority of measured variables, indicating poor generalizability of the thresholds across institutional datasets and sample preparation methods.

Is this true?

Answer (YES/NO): NO